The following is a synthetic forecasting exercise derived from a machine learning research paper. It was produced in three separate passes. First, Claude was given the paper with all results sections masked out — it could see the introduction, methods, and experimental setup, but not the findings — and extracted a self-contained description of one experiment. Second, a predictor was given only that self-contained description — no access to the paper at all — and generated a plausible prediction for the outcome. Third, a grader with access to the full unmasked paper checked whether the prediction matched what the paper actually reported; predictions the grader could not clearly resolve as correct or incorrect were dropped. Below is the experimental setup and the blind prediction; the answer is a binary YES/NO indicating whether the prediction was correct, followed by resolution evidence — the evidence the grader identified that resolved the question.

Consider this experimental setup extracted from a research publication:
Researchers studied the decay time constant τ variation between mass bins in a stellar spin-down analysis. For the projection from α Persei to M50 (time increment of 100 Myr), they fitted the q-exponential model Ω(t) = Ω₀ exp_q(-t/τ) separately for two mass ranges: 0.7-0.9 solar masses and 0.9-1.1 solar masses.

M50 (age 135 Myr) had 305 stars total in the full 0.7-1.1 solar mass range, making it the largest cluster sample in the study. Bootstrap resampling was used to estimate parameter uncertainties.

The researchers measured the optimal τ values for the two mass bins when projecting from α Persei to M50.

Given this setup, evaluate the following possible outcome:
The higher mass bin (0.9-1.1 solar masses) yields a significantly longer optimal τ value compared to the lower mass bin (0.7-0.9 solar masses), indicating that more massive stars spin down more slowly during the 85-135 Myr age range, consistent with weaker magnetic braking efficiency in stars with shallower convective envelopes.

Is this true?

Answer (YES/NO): NO